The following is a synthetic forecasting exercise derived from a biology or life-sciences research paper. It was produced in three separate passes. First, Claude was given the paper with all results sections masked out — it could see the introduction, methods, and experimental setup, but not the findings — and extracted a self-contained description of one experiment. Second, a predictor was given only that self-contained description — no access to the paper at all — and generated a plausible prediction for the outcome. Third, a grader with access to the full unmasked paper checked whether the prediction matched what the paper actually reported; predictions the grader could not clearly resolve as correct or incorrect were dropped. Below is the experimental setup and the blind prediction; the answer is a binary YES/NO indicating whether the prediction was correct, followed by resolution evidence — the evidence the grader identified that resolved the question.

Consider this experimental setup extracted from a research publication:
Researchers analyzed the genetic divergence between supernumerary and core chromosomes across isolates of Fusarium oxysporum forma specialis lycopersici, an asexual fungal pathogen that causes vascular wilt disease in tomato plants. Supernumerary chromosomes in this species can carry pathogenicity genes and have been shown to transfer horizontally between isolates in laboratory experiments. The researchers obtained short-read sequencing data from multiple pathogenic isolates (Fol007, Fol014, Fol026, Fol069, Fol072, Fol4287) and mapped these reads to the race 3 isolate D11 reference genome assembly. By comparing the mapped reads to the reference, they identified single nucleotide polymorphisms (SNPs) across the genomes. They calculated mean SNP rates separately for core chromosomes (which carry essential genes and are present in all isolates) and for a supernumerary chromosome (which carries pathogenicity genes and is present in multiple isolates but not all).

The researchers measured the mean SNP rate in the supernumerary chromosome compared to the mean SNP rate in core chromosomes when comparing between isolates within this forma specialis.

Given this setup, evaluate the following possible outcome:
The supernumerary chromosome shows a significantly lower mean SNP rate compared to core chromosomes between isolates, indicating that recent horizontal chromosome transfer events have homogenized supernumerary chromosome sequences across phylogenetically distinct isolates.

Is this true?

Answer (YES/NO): YES